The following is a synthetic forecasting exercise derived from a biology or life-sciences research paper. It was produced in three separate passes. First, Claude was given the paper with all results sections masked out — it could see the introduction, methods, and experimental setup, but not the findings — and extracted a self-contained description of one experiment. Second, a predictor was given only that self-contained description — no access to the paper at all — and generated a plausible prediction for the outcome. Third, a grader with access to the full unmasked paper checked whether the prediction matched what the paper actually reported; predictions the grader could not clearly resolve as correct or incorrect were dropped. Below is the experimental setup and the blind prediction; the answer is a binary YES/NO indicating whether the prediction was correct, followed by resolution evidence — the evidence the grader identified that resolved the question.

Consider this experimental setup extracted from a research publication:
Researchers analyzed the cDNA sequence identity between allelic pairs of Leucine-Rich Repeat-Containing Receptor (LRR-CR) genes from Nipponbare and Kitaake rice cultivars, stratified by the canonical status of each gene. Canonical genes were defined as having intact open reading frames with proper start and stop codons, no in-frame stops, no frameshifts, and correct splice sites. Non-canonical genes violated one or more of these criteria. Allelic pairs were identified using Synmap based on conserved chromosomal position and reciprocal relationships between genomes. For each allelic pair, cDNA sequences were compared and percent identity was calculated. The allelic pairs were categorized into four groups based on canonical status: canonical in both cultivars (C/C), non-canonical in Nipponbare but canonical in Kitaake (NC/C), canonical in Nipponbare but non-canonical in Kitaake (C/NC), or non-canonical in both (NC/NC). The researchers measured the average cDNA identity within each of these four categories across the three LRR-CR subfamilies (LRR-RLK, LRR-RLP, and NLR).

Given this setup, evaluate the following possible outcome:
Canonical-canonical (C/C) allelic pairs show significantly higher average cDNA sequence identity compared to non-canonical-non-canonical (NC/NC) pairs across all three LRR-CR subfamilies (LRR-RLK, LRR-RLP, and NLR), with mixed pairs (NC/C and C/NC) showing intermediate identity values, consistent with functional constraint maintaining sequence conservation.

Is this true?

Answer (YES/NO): NO